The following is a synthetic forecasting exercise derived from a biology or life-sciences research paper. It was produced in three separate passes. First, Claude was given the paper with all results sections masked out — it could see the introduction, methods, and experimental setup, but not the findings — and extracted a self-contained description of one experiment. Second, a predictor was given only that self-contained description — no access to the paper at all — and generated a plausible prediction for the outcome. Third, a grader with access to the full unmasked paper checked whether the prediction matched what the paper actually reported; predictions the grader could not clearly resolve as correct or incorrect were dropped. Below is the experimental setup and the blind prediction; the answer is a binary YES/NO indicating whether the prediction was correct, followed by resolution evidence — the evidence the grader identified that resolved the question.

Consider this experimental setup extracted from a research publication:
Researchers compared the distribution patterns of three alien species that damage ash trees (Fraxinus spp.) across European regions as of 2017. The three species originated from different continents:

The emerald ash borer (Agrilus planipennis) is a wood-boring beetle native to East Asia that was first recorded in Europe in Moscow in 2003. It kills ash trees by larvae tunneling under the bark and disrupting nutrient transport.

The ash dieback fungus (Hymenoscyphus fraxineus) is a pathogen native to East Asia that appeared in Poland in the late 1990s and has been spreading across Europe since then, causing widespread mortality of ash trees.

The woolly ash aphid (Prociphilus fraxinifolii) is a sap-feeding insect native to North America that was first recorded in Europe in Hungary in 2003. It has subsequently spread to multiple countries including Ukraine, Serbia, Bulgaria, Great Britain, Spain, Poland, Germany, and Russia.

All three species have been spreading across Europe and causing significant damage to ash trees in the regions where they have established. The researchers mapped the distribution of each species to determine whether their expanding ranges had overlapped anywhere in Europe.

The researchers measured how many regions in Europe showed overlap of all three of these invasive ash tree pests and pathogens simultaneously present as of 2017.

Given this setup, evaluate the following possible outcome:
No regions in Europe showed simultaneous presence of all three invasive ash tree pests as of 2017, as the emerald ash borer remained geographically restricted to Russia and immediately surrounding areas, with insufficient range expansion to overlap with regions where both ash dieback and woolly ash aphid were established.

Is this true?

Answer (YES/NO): NO